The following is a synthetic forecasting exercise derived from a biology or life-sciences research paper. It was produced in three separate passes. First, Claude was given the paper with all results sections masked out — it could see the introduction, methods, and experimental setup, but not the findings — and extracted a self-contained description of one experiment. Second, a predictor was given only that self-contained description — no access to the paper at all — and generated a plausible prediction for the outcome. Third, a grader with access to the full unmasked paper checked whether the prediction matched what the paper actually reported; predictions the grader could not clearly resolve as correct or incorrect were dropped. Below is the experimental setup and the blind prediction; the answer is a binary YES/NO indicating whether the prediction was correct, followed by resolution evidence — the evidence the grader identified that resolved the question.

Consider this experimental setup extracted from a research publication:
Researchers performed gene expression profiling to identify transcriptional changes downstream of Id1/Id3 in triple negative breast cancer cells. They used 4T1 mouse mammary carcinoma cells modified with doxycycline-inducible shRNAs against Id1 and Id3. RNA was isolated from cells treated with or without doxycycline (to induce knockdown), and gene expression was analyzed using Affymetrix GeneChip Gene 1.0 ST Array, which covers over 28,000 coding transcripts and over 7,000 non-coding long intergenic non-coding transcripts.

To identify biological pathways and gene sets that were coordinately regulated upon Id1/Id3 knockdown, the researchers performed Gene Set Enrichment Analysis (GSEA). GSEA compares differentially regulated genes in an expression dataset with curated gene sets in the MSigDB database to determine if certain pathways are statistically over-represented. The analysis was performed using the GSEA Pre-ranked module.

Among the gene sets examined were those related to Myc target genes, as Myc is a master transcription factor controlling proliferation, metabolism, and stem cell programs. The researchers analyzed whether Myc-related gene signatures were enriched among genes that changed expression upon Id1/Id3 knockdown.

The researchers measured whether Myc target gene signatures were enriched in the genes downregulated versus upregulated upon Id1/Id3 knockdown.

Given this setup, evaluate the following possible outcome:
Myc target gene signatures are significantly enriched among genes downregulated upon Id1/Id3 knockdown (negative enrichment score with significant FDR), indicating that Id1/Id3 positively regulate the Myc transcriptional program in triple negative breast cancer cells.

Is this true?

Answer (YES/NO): YES